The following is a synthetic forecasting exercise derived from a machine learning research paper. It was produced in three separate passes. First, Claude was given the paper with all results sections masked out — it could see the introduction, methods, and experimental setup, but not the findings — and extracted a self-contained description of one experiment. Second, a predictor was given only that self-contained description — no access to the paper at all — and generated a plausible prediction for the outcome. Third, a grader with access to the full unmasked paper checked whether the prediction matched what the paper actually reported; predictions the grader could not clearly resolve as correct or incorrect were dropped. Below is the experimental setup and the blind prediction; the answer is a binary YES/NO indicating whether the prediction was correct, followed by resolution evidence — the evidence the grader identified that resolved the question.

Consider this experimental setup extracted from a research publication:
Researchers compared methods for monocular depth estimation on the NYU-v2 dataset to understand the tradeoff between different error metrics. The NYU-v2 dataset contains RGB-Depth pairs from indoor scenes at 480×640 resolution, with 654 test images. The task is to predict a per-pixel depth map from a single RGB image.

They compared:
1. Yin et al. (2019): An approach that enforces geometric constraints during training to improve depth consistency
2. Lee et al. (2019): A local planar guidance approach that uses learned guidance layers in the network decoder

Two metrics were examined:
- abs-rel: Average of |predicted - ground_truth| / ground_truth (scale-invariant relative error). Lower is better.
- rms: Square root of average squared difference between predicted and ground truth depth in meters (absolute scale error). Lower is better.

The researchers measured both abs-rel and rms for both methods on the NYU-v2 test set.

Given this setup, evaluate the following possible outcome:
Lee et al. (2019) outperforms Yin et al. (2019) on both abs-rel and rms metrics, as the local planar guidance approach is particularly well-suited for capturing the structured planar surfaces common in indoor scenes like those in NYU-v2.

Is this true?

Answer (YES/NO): NO